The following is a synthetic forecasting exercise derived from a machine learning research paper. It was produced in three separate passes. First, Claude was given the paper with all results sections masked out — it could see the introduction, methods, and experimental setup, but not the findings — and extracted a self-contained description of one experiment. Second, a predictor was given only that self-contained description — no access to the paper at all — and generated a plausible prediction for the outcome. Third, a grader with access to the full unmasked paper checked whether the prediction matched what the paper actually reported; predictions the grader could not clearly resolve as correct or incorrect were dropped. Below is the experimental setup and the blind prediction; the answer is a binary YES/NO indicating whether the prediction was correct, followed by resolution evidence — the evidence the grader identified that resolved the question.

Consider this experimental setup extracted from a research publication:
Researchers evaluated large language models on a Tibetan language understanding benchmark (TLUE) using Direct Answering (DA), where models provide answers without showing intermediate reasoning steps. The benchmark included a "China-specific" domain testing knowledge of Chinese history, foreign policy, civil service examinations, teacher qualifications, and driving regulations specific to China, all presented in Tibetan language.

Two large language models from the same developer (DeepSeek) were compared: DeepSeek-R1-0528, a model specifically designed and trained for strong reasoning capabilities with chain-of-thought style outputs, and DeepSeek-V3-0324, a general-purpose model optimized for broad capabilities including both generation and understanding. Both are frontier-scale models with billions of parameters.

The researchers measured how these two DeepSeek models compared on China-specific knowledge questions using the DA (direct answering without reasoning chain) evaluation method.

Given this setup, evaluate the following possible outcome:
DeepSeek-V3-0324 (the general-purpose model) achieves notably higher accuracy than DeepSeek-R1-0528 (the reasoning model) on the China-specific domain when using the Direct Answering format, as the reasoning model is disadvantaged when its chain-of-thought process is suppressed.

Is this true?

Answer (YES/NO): YES